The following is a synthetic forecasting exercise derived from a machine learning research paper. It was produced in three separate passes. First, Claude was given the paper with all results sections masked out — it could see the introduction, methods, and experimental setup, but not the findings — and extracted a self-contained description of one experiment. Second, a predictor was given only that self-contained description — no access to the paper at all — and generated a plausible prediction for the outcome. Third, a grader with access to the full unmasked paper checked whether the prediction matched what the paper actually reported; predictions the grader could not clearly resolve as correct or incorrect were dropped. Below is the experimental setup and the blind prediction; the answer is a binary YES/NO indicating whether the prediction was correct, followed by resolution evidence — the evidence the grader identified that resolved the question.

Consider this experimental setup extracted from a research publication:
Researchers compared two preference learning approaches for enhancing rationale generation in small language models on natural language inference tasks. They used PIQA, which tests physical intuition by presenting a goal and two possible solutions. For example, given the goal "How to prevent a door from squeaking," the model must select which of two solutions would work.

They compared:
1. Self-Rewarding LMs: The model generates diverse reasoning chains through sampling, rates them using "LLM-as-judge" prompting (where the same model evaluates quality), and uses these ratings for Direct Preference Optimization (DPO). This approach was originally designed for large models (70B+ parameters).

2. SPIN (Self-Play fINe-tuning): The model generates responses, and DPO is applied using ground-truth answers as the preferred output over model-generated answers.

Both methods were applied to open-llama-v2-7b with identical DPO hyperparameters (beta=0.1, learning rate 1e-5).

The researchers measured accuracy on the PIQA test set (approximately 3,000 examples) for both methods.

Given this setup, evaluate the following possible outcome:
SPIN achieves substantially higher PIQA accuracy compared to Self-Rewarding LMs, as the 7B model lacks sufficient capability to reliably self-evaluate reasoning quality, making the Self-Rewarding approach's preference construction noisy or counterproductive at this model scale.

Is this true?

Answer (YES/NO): YES